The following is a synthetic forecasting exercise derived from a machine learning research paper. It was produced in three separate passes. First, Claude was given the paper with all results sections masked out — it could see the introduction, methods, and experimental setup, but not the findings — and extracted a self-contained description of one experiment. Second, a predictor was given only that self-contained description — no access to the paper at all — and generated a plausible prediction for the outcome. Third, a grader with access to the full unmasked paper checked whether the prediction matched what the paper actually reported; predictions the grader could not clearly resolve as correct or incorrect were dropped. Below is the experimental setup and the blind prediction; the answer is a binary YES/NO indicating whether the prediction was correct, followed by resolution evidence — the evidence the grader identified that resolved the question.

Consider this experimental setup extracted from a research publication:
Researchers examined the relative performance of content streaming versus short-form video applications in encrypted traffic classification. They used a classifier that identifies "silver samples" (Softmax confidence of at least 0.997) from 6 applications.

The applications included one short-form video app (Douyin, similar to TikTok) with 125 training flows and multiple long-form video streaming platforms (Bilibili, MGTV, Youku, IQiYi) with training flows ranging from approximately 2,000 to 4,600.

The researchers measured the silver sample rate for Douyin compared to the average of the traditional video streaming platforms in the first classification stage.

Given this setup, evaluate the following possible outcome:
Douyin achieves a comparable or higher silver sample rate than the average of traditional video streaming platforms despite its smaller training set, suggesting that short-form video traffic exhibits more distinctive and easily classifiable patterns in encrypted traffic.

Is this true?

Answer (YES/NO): NO